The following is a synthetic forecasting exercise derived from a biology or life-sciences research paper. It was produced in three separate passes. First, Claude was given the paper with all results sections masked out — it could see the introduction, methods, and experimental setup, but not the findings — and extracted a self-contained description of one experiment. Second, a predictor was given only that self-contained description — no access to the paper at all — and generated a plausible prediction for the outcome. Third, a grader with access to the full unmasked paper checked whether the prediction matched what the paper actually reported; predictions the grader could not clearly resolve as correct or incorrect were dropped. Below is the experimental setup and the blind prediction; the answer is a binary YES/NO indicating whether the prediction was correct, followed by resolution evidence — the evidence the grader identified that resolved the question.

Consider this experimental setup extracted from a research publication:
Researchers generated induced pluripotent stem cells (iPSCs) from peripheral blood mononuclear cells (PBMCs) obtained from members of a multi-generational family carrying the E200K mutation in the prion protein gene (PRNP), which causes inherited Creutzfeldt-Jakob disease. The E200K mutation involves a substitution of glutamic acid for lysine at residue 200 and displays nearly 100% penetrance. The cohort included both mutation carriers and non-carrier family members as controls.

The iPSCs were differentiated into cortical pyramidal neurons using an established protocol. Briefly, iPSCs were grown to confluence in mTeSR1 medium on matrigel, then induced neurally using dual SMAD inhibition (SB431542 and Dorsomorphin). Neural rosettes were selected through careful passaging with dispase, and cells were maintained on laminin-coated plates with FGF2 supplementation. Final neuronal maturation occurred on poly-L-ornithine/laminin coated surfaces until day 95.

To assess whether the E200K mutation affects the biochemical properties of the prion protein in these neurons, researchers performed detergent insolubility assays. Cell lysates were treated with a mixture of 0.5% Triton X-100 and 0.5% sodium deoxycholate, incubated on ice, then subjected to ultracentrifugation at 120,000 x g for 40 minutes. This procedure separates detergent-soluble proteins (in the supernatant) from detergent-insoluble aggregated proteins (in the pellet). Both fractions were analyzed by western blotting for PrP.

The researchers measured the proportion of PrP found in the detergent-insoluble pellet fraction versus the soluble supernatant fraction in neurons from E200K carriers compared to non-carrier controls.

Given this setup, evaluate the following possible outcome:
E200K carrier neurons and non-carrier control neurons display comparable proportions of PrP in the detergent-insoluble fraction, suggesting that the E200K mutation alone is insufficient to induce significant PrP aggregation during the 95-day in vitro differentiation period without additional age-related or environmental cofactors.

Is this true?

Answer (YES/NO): YES